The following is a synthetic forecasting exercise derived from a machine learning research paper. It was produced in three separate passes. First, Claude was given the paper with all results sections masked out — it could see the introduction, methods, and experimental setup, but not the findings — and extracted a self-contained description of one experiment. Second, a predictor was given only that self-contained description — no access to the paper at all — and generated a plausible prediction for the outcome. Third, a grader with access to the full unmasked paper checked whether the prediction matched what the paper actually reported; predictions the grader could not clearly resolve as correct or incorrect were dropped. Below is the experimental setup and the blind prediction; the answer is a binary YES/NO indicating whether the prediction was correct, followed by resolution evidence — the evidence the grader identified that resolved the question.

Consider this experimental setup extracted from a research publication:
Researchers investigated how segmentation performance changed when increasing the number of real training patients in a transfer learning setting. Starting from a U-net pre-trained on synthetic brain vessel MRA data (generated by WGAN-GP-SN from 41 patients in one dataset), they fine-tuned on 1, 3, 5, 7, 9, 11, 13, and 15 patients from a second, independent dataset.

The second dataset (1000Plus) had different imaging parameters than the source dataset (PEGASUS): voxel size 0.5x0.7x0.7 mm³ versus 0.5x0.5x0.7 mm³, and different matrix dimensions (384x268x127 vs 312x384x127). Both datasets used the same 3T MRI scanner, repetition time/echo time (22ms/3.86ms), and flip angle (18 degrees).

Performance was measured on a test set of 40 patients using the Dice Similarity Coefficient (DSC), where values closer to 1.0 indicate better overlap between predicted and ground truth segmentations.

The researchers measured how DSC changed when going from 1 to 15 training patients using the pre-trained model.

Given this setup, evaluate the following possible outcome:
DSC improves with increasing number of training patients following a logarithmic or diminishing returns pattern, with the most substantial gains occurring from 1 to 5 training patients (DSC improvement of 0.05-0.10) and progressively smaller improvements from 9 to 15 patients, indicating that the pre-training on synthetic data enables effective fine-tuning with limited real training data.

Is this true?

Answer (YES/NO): NO